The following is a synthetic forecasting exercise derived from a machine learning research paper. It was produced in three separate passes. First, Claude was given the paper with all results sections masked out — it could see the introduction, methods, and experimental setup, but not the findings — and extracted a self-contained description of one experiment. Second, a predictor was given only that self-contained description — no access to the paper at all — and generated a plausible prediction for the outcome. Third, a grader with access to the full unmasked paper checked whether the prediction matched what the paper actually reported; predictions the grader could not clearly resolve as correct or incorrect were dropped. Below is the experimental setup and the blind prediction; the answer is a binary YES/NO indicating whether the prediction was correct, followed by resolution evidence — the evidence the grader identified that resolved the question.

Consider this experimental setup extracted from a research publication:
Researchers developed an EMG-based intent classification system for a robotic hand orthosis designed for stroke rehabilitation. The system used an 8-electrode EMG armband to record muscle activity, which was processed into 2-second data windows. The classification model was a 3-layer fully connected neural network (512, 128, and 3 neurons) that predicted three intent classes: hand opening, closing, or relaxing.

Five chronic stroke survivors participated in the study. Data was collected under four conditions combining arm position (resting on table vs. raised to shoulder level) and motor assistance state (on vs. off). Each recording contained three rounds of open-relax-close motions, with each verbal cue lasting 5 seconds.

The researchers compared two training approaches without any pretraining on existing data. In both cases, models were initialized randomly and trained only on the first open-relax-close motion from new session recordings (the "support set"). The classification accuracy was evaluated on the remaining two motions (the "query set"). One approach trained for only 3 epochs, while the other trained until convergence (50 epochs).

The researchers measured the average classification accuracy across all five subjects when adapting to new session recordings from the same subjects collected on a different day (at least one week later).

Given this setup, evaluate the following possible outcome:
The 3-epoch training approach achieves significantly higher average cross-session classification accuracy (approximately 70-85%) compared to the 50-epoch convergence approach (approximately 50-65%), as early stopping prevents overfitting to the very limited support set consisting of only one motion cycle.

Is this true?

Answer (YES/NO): NO